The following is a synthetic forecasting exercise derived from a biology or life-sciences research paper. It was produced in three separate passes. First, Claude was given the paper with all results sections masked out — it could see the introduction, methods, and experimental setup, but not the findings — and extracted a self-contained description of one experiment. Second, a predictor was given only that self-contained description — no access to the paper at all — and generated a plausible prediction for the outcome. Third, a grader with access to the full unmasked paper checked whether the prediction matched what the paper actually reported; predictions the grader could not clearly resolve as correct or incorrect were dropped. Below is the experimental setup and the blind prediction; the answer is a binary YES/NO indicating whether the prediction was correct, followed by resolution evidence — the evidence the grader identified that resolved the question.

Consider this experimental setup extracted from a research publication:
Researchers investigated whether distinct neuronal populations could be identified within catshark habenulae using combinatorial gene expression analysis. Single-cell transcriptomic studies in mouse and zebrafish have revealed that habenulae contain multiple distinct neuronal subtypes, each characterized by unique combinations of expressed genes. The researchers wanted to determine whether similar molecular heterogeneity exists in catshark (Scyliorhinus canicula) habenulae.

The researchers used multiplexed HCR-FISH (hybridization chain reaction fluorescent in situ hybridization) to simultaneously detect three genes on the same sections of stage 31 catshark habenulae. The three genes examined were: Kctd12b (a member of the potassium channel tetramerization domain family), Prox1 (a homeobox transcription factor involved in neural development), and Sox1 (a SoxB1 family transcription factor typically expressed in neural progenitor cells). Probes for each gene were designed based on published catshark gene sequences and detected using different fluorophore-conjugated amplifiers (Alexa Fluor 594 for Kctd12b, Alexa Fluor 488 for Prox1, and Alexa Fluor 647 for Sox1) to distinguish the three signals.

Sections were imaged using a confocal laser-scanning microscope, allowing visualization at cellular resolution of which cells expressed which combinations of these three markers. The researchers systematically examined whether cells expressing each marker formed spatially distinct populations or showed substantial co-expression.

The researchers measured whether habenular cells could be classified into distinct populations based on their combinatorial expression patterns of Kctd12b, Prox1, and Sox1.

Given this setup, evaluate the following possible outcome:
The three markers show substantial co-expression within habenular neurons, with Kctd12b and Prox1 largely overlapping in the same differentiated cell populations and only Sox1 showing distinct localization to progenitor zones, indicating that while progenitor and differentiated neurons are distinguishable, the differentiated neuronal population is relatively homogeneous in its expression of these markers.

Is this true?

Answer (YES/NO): NO